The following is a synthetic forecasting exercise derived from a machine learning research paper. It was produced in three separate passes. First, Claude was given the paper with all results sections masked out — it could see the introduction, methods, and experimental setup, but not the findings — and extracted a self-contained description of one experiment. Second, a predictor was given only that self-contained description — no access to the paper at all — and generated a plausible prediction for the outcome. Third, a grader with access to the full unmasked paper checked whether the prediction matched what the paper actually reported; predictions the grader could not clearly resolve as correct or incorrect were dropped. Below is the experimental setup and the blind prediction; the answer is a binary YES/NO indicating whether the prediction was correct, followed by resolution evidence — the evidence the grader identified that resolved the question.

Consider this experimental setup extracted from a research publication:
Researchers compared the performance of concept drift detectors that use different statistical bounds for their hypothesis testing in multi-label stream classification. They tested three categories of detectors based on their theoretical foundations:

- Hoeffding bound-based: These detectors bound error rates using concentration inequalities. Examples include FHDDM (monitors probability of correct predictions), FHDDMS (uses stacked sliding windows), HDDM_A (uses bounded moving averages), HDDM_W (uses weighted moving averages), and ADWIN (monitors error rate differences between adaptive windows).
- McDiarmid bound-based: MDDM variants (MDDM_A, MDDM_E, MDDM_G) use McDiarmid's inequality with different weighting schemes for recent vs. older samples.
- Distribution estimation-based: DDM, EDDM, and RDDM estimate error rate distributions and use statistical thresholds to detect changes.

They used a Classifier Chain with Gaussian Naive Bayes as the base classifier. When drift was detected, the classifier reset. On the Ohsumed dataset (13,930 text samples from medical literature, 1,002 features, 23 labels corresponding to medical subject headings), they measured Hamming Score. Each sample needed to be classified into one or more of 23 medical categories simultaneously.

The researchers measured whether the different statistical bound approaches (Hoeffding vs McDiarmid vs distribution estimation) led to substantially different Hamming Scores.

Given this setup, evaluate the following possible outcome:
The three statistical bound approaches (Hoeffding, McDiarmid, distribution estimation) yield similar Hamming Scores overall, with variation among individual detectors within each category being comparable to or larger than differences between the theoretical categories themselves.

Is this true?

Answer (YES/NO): NO